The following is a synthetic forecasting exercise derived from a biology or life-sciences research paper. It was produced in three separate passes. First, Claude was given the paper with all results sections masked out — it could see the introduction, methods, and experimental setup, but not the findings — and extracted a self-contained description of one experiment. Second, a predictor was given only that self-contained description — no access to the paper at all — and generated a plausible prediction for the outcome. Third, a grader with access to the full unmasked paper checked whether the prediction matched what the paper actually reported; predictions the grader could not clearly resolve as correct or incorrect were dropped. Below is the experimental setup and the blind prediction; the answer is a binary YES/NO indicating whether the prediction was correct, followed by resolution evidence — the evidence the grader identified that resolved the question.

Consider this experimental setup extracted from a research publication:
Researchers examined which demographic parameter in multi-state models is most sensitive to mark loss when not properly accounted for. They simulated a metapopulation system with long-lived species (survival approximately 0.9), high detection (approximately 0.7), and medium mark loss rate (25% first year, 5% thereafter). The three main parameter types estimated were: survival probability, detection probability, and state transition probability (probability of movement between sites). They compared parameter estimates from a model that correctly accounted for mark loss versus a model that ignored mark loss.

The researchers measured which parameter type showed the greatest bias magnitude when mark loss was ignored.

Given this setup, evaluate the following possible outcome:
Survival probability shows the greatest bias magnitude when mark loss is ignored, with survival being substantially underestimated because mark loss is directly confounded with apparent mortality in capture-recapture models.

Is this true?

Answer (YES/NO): YES